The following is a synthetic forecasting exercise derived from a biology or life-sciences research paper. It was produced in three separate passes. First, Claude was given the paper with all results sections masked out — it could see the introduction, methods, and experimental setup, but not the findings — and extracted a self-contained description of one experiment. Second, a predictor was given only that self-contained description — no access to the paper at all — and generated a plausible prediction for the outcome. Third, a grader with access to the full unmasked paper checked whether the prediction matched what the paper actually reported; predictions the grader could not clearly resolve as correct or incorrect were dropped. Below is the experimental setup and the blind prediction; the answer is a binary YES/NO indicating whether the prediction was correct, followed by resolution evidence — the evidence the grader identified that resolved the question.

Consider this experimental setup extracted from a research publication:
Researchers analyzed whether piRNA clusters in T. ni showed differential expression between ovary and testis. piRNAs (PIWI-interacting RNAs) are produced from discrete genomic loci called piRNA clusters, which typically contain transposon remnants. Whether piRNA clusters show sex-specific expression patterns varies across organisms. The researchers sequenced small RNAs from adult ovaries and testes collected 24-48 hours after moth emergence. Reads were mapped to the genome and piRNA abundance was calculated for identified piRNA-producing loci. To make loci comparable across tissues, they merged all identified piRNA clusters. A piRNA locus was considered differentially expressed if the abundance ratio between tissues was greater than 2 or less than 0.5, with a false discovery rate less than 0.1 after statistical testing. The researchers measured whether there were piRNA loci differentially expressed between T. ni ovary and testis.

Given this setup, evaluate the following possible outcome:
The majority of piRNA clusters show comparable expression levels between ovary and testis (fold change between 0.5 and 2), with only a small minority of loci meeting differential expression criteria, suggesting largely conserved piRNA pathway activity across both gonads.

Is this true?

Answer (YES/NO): NO